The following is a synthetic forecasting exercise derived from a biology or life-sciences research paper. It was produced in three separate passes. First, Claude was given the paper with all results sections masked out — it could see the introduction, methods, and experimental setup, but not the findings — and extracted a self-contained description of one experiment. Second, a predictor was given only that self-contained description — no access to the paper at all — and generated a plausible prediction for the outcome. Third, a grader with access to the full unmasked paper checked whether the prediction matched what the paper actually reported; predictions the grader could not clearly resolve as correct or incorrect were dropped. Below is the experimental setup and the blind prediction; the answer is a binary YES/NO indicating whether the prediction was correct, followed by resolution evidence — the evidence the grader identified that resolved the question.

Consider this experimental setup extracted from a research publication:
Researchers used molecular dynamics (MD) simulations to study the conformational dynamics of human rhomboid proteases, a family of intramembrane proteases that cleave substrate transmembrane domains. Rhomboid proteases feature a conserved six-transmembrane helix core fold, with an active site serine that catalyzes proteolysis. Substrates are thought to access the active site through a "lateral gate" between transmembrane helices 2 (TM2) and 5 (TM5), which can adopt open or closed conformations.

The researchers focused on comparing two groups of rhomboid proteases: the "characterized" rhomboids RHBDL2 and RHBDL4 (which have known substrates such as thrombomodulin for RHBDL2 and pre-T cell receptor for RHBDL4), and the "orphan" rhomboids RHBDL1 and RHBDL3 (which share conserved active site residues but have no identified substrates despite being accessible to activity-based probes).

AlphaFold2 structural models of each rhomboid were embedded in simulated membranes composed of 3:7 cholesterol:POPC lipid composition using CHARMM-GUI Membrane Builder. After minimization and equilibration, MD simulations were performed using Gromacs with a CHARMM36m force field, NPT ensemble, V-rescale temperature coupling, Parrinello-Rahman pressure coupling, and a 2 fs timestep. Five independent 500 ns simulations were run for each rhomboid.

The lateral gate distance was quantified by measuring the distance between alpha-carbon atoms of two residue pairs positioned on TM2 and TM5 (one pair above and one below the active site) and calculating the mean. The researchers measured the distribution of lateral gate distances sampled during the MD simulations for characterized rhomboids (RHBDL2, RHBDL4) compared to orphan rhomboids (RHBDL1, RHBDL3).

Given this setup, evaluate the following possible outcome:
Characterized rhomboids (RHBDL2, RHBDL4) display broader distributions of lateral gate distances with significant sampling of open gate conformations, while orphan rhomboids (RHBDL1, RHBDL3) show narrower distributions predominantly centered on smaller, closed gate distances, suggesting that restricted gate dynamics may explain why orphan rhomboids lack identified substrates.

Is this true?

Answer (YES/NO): YES